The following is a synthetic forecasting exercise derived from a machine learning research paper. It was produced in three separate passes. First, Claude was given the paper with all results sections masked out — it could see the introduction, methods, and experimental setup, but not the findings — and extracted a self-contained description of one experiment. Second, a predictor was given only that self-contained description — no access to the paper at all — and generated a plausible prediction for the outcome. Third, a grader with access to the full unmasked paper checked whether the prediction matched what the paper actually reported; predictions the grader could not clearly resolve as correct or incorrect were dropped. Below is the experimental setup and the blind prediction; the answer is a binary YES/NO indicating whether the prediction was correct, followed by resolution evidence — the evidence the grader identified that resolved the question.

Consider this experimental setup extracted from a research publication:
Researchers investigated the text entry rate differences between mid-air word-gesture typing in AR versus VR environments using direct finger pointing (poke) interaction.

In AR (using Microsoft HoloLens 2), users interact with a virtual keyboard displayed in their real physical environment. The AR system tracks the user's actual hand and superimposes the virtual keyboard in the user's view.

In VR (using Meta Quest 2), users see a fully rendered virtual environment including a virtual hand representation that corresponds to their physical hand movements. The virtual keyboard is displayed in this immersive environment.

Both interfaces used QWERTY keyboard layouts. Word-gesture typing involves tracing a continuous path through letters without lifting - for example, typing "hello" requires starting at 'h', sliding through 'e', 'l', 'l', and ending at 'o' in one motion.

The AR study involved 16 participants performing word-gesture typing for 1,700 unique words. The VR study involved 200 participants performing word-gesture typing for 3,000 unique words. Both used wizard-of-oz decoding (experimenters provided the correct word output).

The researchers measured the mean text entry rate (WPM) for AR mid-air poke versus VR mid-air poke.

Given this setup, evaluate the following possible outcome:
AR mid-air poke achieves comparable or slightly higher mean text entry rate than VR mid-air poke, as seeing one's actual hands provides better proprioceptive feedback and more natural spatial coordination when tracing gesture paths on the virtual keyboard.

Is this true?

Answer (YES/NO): NO